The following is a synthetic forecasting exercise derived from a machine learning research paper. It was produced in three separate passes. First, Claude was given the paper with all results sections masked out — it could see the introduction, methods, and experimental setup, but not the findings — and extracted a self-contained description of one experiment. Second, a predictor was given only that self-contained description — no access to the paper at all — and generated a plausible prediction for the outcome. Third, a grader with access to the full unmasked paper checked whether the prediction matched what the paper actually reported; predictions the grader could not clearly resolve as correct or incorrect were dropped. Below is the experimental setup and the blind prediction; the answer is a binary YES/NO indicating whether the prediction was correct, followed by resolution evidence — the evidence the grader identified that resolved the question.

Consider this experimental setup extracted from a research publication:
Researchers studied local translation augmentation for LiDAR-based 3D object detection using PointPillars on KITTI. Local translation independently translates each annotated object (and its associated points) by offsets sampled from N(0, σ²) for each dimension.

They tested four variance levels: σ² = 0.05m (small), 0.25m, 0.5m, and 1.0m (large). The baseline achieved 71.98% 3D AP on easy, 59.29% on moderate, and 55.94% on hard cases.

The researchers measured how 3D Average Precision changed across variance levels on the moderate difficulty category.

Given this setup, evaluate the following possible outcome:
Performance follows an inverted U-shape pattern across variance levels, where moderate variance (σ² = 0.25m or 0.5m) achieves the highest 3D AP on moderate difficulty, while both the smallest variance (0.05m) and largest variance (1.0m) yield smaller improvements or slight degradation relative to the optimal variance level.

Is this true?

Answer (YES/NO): NO